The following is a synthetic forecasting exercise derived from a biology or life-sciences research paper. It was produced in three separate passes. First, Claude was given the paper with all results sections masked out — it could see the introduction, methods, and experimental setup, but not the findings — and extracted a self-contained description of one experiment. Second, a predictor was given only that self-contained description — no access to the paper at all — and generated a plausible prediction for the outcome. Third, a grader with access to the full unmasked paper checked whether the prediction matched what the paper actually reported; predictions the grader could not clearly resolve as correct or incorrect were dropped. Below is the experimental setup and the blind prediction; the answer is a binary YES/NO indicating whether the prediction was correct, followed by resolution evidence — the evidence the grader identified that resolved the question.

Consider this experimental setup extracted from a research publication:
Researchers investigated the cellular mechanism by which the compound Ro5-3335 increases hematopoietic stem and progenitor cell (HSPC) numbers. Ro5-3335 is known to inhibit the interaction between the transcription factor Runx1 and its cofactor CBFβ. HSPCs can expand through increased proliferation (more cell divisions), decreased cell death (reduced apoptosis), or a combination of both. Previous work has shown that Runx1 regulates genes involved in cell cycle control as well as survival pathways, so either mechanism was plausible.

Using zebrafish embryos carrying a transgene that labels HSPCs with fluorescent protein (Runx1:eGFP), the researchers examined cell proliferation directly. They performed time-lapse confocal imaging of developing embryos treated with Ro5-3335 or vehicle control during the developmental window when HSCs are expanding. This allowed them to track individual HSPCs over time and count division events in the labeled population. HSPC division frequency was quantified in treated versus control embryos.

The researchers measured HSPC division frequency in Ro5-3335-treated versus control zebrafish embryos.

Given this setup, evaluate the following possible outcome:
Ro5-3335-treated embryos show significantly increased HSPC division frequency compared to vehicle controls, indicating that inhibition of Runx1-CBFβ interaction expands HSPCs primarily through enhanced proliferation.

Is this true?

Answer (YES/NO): NO